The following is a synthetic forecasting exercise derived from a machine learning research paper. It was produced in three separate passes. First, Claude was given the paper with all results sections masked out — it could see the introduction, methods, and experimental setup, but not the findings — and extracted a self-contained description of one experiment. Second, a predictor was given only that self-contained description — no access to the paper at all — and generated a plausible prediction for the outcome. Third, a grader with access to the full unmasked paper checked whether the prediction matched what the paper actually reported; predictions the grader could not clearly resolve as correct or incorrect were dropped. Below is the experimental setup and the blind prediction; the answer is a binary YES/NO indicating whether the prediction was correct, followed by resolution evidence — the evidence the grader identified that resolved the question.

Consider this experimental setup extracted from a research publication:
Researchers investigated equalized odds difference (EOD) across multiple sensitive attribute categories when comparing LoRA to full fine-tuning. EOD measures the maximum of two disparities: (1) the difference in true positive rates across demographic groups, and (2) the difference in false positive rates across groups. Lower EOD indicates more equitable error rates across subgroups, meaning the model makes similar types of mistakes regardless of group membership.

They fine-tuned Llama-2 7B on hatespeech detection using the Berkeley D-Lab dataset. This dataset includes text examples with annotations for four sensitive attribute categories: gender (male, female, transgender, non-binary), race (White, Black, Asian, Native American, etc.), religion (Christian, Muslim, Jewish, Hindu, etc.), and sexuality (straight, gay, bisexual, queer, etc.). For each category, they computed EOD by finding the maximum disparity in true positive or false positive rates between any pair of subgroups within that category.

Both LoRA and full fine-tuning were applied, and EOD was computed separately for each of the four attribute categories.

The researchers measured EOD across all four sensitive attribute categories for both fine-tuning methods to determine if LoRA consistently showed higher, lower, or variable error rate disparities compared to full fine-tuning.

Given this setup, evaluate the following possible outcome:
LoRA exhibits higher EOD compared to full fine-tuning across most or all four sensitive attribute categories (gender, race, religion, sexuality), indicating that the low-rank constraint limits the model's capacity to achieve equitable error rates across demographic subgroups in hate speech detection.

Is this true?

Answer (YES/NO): NO